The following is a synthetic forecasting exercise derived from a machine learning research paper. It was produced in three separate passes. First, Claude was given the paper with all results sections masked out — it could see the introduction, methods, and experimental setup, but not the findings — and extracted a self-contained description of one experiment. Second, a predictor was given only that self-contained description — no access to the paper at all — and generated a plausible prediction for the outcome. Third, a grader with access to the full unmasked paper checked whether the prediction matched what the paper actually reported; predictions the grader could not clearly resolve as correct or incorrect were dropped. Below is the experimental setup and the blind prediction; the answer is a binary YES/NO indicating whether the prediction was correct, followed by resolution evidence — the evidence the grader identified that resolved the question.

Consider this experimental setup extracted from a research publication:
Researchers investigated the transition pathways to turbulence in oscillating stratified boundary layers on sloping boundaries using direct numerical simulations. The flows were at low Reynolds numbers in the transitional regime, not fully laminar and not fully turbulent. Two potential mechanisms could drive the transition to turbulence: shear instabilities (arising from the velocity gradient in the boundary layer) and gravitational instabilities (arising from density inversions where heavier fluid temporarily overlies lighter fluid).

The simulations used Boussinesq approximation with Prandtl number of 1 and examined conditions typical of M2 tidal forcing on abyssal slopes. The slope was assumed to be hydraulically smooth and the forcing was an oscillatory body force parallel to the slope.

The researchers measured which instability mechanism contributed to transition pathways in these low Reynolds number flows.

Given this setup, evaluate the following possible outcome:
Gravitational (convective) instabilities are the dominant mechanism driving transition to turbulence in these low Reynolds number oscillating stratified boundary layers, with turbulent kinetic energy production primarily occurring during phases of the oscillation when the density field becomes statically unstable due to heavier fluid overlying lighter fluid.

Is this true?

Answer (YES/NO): NO